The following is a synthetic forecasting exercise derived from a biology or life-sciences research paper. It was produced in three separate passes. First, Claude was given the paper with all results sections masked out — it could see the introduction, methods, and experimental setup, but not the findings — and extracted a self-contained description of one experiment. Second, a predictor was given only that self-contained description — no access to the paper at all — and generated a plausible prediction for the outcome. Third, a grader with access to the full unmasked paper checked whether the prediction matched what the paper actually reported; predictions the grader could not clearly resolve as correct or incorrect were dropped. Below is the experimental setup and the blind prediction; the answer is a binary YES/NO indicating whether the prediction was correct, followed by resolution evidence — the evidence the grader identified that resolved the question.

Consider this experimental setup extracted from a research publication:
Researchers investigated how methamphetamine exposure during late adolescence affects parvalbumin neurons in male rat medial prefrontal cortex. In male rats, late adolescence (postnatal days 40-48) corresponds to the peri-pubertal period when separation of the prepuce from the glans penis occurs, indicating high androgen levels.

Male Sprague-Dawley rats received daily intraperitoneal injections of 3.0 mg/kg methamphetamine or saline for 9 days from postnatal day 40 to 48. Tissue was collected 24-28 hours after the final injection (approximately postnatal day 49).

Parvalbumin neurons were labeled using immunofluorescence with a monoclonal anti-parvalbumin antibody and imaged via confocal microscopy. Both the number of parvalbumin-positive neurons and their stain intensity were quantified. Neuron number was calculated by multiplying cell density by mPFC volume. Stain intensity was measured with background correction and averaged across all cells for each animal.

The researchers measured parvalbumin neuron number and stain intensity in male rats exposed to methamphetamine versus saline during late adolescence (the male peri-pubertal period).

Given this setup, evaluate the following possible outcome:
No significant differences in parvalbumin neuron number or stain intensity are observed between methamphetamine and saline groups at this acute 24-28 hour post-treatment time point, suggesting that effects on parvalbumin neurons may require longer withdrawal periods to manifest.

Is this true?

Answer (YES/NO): YES